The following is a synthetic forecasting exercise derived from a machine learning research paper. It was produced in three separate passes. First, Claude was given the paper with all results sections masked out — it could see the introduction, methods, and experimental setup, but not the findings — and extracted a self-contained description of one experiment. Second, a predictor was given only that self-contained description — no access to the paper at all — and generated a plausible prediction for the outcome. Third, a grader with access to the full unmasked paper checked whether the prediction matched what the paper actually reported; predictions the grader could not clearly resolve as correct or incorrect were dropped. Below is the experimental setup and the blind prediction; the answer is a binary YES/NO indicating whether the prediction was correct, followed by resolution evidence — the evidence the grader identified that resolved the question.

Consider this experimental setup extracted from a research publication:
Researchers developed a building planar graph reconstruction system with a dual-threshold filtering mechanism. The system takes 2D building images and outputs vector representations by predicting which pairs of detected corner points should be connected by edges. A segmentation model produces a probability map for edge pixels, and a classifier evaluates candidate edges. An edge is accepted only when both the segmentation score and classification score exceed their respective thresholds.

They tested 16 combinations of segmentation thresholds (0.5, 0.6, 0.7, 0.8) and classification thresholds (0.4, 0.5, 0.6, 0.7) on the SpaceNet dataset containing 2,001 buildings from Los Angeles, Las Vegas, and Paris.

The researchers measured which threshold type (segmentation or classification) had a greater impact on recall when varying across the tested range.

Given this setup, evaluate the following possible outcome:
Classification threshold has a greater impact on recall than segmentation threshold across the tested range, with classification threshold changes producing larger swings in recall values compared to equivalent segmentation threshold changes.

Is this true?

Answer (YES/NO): NO